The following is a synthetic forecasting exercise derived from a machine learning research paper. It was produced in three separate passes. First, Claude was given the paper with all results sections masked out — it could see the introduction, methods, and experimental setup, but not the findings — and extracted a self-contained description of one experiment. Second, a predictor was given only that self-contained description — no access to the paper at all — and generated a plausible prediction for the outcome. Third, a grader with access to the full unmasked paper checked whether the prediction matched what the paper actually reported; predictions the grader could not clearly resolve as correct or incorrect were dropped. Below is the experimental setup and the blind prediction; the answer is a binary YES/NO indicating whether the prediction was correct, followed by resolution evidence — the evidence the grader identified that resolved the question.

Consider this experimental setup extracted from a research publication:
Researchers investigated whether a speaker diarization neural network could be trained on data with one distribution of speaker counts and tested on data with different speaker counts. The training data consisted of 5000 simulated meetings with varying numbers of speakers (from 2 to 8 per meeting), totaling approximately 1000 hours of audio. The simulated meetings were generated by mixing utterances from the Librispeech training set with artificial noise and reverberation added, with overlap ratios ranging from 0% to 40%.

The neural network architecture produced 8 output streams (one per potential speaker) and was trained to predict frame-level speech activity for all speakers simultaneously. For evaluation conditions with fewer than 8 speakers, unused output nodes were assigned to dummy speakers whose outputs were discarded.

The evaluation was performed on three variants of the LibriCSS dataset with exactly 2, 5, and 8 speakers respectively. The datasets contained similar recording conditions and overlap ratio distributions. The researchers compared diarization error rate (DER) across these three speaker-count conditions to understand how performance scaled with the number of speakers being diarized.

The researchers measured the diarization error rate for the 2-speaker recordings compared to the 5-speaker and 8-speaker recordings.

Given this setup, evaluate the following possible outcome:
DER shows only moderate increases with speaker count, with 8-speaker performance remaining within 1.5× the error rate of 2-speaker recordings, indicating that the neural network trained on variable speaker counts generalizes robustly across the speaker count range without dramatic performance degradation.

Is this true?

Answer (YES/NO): NO